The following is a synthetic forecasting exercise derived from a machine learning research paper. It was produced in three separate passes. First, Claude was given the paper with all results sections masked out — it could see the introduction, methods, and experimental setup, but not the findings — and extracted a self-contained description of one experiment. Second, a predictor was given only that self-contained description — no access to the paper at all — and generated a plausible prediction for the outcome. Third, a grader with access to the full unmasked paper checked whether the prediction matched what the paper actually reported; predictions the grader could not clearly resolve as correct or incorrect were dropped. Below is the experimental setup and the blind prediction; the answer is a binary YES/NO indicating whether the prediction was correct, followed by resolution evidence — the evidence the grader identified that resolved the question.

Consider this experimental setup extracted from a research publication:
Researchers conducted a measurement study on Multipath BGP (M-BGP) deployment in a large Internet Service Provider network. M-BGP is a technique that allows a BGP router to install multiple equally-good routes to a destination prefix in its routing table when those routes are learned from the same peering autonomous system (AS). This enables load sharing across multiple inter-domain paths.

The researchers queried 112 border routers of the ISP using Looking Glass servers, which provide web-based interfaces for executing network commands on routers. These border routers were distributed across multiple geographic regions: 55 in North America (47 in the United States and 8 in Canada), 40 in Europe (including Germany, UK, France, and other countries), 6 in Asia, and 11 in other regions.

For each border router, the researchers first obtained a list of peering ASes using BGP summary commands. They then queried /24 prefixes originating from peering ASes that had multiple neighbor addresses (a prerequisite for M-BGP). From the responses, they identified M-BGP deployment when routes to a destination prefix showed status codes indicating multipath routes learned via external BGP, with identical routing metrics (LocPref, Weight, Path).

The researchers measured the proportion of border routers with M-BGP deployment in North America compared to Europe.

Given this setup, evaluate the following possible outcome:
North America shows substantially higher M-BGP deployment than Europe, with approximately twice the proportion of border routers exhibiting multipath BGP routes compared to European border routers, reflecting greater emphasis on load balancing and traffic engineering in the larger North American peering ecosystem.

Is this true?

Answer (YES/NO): NO